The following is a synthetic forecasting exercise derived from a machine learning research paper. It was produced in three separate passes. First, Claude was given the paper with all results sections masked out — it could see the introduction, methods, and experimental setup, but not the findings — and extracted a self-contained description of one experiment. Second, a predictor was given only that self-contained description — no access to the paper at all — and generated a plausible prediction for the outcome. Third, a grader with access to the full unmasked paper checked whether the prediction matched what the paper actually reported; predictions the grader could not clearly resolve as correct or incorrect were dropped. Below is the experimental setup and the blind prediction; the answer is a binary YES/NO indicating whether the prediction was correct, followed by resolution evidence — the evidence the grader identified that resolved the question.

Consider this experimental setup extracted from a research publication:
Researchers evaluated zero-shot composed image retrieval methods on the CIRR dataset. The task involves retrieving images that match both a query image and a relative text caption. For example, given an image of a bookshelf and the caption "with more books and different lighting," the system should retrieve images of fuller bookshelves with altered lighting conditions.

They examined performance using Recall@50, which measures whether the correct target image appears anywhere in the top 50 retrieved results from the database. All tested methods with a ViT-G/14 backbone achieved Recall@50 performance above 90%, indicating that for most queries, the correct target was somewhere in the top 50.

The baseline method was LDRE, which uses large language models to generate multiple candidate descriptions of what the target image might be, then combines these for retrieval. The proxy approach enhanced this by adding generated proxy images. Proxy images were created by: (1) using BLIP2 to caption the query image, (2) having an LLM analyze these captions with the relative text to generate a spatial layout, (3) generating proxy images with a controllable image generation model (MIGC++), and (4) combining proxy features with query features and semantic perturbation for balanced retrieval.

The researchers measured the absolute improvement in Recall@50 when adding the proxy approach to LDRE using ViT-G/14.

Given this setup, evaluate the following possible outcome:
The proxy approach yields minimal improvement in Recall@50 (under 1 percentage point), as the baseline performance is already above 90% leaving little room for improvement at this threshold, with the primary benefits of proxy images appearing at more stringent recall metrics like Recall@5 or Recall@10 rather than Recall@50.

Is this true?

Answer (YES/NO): YES